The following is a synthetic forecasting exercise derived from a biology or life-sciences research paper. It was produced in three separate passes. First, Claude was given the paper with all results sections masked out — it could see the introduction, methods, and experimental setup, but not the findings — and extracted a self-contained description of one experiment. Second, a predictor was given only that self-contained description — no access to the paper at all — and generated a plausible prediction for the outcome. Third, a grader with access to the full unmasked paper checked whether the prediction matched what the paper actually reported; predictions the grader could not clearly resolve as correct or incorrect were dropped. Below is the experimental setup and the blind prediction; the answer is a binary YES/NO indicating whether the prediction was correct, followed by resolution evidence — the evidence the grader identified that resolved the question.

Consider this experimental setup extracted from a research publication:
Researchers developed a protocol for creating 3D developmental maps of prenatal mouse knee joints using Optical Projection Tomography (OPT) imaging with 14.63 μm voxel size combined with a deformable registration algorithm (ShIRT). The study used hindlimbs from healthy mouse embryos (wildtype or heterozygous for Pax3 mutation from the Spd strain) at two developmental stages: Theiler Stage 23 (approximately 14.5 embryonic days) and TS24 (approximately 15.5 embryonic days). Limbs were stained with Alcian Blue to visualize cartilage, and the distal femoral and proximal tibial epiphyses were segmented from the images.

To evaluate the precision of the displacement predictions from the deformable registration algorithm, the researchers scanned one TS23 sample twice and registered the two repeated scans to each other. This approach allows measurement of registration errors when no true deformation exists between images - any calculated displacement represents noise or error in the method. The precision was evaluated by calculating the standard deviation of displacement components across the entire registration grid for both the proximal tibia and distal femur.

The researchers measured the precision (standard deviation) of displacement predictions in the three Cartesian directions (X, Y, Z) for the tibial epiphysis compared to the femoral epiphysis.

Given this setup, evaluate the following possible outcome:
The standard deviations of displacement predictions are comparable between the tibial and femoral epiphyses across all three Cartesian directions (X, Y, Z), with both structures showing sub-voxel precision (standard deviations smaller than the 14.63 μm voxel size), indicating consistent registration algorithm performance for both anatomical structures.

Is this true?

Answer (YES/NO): NO